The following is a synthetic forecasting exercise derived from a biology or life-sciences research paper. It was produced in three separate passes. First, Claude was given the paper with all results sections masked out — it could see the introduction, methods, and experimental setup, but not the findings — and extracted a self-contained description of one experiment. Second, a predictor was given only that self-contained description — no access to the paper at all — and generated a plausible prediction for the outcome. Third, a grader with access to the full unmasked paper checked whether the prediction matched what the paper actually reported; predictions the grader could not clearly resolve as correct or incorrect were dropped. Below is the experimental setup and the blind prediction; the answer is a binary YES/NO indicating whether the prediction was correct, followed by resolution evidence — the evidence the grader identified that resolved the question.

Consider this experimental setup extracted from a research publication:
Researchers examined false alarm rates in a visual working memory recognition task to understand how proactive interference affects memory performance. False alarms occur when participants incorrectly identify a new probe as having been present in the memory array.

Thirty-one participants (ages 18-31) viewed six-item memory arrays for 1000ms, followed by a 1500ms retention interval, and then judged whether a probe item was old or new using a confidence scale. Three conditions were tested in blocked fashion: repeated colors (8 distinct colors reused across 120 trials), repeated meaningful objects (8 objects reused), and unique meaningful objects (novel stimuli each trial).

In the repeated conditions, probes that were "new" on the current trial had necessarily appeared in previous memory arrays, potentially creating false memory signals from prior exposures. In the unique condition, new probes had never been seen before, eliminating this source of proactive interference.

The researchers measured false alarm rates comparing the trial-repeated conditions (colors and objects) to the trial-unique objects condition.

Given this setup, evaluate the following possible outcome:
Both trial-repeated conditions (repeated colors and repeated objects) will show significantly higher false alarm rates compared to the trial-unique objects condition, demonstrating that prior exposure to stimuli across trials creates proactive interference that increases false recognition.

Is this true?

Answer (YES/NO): YES